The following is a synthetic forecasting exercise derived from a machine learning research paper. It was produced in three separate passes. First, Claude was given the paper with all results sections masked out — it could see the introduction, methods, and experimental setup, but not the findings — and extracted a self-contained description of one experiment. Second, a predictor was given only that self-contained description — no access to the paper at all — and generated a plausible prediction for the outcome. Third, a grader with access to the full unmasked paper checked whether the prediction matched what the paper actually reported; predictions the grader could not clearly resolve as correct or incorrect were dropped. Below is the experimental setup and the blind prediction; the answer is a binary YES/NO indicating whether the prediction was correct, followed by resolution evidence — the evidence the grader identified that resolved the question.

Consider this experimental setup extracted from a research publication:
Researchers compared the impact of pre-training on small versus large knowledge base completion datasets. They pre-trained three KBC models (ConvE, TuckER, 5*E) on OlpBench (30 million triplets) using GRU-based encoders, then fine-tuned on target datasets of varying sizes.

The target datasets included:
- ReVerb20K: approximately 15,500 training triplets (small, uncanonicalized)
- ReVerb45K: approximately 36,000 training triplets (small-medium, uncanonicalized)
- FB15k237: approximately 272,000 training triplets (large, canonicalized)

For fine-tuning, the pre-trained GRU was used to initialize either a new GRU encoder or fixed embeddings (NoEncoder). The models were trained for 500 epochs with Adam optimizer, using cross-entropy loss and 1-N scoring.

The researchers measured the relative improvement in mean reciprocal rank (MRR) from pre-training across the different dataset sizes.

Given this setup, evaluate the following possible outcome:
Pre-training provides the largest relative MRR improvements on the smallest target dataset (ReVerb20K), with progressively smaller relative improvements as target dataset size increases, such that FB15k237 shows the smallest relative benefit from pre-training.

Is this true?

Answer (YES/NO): NO